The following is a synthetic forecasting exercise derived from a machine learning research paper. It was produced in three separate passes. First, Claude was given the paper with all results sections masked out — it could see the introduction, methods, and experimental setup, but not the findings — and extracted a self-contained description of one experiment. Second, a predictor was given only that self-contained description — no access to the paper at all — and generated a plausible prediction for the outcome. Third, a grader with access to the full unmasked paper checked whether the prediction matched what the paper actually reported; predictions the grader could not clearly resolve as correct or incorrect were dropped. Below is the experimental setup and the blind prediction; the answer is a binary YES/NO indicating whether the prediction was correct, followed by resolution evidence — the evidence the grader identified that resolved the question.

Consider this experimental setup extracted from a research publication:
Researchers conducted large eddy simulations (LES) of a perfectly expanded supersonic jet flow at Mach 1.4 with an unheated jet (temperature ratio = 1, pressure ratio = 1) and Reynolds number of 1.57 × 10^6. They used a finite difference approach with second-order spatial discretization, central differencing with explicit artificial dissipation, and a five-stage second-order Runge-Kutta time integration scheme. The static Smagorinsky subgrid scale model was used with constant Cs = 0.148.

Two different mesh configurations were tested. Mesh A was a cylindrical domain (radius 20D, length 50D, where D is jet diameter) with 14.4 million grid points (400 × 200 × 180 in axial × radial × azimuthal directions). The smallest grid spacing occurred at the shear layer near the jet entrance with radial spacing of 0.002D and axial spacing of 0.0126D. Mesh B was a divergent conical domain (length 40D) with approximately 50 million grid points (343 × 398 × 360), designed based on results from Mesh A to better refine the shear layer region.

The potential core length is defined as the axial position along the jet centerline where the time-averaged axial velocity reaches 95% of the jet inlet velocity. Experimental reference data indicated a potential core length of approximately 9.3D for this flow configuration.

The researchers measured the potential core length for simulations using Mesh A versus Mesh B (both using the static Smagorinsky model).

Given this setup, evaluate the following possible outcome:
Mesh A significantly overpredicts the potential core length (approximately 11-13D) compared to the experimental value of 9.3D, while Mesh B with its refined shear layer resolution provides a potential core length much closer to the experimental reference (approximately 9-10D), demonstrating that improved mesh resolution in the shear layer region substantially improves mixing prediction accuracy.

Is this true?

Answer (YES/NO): NO